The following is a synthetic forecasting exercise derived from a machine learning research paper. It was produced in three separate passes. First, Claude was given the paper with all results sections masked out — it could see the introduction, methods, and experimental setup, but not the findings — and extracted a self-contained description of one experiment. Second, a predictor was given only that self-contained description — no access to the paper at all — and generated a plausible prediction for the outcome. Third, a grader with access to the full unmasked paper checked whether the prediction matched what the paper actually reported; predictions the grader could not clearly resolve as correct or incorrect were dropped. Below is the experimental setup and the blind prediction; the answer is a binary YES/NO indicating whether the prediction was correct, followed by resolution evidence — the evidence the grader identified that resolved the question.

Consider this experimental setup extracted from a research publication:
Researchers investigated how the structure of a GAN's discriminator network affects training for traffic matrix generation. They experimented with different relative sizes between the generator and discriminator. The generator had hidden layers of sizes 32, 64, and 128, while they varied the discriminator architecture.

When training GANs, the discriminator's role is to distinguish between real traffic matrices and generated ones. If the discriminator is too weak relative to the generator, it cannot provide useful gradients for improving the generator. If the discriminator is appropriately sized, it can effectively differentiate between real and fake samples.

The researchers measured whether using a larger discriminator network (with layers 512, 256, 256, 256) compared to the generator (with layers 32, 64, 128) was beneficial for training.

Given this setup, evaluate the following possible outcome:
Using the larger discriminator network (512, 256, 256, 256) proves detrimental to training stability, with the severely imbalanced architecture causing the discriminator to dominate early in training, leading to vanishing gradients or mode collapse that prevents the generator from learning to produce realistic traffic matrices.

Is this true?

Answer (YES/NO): NO